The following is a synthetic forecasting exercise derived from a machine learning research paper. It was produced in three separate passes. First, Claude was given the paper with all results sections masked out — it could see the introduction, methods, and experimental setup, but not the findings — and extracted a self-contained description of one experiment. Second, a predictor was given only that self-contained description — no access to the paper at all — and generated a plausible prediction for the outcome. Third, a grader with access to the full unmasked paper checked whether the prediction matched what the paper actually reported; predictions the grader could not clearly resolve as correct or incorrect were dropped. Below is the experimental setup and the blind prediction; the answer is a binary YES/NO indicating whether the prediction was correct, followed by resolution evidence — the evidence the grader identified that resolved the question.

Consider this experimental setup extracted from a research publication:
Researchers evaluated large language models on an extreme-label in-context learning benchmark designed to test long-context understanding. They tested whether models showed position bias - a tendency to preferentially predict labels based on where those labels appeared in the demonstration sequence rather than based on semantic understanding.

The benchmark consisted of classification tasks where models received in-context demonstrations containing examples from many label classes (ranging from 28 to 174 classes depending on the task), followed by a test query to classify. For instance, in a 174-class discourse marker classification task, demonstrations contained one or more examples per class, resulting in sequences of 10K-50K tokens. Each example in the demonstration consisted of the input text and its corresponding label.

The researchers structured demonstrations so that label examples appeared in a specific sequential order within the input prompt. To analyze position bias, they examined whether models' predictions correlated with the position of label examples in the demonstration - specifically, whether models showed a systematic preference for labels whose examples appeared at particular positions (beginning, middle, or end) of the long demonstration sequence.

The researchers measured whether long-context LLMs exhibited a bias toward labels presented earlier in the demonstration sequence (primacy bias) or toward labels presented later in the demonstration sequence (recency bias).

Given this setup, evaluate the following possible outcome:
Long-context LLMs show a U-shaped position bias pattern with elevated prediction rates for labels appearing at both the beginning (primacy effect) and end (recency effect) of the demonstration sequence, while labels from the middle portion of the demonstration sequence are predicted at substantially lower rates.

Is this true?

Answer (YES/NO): NO